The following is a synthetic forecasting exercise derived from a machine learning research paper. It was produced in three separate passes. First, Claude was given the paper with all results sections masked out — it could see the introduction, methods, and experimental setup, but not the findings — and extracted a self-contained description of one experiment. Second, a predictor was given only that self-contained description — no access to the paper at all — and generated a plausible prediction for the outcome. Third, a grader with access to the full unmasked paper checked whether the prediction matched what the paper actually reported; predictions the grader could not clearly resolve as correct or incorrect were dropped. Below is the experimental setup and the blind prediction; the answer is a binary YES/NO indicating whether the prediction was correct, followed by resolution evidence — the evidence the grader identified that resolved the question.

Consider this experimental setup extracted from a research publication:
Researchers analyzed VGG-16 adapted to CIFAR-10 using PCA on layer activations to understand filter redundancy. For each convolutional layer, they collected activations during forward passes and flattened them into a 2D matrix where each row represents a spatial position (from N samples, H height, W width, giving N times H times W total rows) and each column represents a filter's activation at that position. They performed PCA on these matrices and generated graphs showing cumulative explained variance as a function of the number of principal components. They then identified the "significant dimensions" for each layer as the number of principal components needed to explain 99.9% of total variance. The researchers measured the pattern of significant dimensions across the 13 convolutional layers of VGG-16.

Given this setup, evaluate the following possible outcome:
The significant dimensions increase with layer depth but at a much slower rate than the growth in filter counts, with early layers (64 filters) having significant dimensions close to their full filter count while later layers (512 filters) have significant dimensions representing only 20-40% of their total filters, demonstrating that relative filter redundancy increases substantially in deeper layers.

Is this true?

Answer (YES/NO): NO